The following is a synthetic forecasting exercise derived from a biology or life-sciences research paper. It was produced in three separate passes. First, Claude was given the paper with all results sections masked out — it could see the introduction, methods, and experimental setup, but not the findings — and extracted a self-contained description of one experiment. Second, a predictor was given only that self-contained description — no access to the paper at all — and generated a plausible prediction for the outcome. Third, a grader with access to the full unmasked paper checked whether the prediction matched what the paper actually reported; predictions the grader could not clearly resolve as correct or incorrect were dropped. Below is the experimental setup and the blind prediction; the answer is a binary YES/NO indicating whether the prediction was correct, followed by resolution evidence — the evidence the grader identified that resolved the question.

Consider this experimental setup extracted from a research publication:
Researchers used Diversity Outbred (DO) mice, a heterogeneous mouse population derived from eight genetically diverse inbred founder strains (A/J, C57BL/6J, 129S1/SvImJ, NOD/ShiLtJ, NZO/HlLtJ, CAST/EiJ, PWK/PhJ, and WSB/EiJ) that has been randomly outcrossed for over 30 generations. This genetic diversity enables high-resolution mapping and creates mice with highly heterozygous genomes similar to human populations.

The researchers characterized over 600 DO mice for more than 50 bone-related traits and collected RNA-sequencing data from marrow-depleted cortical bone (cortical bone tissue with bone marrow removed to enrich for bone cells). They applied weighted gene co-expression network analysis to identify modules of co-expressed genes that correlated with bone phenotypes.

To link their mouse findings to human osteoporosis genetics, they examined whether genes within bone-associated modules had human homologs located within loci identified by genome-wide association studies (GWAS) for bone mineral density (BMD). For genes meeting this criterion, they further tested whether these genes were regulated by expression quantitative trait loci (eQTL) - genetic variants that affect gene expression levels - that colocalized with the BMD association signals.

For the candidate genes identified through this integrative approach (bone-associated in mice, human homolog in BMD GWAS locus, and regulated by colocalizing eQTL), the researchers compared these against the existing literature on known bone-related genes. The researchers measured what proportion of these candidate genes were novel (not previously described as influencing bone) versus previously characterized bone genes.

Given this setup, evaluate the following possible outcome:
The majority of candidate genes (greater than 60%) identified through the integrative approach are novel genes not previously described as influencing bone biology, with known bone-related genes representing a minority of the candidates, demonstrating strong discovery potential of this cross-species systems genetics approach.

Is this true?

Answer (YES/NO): NO